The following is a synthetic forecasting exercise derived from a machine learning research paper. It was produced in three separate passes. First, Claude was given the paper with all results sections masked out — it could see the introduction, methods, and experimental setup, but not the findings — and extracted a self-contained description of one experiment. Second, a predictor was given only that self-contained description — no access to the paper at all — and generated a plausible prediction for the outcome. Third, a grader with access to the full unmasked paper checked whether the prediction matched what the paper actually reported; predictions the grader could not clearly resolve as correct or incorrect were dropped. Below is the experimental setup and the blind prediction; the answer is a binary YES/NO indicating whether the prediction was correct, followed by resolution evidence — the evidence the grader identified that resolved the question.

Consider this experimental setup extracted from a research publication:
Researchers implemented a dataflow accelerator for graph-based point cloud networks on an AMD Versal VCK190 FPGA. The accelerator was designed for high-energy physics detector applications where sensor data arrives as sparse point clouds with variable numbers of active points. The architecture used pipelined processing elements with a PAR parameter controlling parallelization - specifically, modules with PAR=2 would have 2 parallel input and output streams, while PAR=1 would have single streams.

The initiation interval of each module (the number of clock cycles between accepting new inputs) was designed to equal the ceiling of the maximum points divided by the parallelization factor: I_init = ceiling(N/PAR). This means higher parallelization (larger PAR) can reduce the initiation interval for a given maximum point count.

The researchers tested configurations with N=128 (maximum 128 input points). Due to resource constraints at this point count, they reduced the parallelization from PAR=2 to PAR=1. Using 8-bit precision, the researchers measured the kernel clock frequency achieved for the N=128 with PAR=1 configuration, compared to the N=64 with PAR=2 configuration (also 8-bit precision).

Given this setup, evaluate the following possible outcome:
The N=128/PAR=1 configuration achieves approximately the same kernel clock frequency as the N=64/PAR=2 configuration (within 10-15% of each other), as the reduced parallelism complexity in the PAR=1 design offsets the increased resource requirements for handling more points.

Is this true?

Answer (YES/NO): NO